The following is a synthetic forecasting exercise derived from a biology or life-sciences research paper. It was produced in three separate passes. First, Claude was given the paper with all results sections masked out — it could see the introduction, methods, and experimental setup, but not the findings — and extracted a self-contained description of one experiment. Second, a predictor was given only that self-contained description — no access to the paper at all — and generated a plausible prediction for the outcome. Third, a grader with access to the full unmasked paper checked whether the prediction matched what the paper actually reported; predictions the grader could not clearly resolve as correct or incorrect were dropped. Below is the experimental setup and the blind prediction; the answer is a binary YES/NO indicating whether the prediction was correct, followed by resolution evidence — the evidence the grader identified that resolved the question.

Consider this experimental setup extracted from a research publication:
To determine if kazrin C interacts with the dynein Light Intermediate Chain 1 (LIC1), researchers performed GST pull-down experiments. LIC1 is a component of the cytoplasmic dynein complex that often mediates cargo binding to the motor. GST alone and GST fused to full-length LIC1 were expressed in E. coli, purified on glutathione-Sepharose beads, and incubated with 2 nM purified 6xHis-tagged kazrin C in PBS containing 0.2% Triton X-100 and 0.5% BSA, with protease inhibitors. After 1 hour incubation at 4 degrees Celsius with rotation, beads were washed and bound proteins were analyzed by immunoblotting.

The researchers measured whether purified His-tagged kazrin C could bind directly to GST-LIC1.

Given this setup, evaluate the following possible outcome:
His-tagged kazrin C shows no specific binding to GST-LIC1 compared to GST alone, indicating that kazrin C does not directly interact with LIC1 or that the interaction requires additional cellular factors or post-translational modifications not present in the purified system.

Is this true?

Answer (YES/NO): NO